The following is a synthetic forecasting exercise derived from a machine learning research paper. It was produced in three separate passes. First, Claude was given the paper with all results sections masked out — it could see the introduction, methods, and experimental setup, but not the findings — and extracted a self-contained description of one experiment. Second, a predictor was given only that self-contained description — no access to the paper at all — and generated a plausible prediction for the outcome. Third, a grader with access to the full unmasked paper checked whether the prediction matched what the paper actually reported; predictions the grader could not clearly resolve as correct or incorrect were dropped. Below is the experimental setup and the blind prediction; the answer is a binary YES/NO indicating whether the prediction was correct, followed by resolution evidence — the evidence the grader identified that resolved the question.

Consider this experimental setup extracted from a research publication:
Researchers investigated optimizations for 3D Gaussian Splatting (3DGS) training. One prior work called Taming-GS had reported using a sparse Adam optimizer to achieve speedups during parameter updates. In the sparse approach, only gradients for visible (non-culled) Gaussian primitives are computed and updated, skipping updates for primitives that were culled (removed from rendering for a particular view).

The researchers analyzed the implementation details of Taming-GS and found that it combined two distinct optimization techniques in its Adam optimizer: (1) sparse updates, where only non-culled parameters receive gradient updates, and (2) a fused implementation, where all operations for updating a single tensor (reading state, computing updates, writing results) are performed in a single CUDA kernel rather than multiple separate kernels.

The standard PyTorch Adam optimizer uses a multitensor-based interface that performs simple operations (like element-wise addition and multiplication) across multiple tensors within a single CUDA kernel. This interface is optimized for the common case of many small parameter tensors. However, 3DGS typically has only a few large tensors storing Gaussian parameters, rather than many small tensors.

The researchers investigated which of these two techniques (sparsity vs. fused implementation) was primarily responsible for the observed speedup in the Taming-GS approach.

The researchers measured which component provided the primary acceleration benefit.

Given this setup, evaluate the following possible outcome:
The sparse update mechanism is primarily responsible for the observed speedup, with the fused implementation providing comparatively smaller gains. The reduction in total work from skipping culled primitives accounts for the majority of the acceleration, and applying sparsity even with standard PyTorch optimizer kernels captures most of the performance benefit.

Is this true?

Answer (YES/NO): NO